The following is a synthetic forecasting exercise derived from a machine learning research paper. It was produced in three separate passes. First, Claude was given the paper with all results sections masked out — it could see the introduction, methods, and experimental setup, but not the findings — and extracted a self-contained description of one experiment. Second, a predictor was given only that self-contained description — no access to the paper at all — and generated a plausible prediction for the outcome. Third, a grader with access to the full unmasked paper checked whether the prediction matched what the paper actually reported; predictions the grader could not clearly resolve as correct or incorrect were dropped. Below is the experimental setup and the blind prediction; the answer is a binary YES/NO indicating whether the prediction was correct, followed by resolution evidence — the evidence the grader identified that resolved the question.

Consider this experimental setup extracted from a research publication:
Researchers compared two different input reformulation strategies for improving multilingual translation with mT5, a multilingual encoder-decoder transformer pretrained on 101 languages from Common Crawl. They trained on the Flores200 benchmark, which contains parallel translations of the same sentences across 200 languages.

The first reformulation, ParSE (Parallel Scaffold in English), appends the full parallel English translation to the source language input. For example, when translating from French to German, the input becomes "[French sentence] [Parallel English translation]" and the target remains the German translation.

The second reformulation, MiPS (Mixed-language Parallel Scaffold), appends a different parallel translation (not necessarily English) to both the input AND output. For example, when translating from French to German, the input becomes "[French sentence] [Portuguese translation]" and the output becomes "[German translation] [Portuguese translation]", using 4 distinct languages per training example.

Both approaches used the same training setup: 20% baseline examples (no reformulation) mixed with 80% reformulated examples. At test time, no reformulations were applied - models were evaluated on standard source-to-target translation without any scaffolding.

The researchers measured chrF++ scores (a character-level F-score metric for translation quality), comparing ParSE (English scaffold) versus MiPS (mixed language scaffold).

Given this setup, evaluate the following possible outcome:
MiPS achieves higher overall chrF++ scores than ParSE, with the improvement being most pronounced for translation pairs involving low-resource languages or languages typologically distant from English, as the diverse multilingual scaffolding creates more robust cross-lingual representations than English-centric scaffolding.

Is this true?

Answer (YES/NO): NO